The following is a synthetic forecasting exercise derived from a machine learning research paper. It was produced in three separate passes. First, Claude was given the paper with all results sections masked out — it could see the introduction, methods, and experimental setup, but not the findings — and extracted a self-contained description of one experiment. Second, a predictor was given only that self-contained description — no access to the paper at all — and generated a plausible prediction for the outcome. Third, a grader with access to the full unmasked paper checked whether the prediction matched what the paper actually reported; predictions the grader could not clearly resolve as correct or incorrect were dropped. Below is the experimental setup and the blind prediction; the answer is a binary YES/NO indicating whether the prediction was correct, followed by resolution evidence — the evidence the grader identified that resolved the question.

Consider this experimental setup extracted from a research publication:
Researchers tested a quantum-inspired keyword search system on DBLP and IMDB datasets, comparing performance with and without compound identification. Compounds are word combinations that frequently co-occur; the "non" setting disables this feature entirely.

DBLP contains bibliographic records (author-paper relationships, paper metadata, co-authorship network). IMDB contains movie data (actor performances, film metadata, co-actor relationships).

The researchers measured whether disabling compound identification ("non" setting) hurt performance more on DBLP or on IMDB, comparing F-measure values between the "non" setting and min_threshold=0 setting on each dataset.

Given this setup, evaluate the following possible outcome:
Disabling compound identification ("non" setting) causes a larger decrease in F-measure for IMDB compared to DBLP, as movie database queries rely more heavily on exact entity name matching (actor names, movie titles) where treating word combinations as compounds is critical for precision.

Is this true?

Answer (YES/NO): NO